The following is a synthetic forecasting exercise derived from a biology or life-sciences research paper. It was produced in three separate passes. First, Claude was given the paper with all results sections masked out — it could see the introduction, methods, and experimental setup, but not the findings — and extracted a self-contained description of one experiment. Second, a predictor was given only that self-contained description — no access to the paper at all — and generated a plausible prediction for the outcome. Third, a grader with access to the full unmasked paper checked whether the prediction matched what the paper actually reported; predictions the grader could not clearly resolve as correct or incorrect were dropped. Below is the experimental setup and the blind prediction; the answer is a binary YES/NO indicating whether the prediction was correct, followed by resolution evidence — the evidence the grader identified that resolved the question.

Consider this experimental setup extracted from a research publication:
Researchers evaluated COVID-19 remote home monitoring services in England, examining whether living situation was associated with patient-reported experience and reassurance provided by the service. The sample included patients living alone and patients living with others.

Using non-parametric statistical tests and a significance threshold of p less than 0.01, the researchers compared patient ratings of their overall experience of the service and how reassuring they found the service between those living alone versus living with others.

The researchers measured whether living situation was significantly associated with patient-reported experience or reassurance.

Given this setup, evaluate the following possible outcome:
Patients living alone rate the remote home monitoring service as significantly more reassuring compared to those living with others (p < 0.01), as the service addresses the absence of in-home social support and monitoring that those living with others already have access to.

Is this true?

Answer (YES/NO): NO